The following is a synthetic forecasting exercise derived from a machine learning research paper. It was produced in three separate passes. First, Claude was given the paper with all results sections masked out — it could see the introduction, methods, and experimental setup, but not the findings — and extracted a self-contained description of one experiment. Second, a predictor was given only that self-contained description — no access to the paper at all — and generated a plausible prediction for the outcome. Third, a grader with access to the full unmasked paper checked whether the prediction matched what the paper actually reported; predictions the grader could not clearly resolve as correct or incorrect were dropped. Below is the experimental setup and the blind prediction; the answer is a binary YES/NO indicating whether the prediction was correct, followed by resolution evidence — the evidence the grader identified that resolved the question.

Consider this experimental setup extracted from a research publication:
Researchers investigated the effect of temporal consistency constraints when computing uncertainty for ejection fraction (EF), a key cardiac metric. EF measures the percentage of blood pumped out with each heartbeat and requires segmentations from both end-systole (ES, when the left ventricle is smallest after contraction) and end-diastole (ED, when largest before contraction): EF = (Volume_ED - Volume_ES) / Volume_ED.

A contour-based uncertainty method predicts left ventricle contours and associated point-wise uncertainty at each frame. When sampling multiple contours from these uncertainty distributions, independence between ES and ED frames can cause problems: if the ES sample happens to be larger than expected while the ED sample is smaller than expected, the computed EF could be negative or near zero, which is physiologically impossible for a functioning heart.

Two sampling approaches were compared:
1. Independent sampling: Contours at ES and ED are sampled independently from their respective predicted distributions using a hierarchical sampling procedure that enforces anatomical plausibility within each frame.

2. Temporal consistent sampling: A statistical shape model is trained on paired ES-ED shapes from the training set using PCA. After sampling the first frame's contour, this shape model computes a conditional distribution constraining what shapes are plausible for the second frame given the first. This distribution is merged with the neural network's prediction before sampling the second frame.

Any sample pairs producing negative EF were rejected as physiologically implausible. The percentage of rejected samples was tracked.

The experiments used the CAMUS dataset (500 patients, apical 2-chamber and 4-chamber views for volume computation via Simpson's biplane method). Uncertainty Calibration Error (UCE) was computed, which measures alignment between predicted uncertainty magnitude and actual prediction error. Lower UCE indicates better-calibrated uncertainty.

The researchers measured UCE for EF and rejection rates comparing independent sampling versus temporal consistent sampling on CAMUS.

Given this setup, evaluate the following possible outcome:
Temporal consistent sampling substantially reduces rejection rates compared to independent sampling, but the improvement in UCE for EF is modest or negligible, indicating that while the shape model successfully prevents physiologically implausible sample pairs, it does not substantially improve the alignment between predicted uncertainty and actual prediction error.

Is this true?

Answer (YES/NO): NO